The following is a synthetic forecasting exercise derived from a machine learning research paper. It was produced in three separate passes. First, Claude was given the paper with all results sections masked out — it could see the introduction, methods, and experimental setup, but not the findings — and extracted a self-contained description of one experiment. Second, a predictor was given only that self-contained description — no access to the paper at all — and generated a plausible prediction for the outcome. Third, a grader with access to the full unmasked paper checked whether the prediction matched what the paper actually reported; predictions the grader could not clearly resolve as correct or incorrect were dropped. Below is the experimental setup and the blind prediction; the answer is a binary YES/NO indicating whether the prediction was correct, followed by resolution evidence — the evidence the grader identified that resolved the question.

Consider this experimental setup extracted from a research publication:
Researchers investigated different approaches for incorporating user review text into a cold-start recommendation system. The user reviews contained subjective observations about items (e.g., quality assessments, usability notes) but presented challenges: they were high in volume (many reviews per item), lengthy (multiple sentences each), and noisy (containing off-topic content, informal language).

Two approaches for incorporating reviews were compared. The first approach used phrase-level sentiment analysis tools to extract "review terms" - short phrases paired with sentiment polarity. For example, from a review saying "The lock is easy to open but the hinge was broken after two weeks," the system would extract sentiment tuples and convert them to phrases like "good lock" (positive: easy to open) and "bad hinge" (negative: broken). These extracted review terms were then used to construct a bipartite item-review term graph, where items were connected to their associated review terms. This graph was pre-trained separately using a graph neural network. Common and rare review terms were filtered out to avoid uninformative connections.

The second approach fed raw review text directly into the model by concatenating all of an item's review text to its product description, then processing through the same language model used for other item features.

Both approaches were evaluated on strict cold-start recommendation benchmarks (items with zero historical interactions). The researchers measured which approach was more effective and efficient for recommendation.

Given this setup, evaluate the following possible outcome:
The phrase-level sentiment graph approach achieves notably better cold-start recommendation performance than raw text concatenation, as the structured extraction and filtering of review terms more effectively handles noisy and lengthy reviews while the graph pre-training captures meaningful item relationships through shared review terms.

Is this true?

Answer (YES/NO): YES